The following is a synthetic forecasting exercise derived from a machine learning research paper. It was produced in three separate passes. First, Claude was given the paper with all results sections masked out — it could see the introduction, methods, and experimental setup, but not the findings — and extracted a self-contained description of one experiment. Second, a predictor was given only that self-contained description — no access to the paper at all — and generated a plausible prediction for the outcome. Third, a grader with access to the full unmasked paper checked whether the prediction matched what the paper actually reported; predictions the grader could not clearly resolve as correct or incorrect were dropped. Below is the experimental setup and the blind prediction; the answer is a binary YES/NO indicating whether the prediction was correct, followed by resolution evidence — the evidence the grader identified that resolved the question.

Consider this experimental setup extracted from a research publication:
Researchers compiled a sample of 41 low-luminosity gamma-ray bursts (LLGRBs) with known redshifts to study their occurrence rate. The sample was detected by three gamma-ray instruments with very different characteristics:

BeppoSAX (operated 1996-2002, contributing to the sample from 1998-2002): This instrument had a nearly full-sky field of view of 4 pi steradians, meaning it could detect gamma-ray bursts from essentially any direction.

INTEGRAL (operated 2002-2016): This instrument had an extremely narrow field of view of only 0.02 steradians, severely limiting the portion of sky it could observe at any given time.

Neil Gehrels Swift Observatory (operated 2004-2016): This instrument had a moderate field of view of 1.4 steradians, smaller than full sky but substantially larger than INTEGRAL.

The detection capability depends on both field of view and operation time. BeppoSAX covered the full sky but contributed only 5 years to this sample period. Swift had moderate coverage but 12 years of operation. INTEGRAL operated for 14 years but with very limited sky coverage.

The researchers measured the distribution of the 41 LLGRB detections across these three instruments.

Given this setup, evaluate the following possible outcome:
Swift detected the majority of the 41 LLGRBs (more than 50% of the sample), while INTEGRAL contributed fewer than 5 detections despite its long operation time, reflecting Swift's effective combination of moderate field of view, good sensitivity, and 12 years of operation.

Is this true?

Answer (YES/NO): YES